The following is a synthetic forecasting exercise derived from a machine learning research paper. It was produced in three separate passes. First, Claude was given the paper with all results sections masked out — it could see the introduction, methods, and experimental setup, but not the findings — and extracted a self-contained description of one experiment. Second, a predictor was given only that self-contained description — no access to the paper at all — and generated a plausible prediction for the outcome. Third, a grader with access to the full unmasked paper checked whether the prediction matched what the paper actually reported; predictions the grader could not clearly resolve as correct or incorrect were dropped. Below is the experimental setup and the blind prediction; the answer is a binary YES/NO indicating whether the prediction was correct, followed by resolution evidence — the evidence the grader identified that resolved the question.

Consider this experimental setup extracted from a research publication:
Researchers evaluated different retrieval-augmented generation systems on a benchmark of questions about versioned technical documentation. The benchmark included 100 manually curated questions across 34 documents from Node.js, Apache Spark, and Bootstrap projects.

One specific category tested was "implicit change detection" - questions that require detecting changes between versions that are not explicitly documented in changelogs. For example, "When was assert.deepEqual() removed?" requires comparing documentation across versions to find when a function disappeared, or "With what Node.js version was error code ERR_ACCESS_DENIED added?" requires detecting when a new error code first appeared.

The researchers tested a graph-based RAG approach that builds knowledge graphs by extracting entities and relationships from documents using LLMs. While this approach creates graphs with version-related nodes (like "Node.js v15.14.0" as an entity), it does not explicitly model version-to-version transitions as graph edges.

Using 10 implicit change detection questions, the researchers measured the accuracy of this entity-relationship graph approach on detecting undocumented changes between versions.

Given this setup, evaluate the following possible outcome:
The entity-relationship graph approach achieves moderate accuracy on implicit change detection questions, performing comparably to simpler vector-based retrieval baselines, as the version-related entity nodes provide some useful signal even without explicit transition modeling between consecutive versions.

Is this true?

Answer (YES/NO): NO